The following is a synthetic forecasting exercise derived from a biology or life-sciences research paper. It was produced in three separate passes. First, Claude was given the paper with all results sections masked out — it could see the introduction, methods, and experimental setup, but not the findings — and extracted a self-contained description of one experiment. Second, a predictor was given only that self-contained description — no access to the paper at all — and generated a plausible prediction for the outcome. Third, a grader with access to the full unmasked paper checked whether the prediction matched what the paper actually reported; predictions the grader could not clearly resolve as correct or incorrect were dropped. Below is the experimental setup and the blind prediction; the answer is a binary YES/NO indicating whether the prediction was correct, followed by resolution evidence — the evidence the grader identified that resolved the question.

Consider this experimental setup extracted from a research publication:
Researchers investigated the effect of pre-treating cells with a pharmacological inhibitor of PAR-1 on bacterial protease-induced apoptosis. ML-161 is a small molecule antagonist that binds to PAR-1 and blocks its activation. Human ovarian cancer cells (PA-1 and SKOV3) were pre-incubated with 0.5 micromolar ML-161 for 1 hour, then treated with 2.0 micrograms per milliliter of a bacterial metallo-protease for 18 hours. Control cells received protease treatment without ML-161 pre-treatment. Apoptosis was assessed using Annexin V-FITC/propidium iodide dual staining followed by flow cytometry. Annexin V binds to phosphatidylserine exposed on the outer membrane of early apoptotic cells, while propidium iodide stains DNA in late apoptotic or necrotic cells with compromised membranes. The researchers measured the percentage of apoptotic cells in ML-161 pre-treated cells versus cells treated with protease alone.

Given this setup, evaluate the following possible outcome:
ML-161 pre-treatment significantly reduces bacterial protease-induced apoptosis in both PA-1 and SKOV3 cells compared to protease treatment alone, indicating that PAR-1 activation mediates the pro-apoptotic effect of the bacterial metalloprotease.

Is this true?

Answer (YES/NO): YES